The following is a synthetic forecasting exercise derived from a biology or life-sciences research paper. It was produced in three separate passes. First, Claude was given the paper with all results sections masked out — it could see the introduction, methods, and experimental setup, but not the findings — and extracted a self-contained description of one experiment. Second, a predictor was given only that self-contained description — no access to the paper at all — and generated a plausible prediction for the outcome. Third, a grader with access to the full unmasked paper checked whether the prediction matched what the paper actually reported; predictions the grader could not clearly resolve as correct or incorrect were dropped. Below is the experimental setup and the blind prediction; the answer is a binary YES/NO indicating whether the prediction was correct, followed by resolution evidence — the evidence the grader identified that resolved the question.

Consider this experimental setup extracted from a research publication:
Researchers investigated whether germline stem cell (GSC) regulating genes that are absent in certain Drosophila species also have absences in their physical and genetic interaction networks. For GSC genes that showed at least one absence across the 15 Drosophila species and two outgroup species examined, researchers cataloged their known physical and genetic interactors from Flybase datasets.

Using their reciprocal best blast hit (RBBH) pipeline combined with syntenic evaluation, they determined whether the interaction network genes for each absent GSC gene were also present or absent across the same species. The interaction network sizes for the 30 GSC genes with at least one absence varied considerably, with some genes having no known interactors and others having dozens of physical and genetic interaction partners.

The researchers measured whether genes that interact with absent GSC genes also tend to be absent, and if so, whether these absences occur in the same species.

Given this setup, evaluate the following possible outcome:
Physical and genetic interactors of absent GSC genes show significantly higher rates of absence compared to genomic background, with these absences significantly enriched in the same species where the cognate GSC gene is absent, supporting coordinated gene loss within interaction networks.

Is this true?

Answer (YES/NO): NO